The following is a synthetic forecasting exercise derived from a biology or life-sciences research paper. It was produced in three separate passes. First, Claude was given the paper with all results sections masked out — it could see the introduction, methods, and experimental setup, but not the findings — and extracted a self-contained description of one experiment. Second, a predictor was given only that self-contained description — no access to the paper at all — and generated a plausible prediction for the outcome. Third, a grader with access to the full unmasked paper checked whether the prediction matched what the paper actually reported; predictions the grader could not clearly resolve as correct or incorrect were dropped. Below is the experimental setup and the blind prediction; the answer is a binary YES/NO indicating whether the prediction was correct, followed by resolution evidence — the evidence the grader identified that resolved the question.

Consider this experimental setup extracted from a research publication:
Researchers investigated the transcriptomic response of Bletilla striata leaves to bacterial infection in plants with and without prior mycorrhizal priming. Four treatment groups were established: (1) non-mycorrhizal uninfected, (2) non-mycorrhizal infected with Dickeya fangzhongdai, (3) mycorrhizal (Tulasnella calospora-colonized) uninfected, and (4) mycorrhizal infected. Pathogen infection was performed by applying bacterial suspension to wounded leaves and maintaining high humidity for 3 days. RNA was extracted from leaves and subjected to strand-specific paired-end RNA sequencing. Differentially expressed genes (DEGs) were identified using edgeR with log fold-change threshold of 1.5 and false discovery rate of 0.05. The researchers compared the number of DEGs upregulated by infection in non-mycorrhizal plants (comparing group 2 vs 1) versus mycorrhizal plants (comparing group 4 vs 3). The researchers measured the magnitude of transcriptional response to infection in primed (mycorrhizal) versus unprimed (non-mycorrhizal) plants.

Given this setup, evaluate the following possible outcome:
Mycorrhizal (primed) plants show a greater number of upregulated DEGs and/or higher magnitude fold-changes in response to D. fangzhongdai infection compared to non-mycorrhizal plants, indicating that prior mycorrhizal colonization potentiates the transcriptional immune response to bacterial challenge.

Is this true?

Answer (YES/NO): NO